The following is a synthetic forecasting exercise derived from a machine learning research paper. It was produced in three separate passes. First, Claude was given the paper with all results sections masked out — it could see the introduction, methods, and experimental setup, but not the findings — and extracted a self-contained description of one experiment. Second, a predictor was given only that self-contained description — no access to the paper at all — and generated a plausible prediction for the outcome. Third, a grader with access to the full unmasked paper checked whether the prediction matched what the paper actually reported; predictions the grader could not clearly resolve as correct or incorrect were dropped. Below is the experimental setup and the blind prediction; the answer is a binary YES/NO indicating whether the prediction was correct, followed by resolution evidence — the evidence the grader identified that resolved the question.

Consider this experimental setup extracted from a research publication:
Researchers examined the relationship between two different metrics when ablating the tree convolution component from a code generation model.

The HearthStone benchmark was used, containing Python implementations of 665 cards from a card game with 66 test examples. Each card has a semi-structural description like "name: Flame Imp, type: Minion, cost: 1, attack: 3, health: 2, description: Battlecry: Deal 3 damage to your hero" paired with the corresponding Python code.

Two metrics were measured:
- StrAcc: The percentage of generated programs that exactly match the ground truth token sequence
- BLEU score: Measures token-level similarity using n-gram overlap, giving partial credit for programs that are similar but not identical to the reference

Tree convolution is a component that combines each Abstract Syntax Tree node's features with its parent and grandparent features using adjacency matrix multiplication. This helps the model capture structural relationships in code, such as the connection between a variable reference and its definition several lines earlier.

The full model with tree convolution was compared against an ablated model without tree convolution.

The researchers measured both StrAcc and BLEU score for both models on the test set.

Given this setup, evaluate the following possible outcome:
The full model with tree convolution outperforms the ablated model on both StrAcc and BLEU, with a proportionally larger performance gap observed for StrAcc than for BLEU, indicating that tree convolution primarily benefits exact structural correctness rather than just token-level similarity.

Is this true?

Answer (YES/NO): NO